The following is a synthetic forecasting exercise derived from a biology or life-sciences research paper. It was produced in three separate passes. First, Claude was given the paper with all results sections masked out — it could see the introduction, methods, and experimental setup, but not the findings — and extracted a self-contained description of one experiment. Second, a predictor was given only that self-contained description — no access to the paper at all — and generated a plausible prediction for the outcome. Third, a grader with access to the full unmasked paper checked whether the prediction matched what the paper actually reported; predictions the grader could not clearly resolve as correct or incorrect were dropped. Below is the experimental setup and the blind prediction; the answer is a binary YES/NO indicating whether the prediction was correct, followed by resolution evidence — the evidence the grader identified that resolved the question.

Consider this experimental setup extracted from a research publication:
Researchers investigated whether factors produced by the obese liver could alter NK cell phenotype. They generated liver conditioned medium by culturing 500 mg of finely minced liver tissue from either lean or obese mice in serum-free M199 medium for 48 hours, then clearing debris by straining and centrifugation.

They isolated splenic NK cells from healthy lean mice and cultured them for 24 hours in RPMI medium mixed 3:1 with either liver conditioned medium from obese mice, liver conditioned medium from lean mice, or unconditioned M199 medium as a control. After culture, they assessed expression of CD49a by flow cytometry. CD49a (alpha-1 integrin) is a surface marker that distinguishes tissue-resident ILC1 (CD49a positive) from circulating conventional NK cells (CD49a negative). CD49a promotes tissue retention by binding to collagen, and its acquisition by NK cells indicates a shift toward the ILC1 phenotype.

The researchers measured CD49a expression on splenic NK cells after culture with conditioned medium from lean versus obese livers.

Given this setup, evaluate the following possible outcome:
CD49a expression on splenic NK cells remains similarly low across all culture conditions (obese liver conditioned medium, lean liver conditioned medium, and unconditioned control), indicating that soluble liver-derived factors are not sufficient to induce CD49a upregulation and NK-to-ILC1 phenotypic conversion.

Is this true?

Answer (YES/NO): NO